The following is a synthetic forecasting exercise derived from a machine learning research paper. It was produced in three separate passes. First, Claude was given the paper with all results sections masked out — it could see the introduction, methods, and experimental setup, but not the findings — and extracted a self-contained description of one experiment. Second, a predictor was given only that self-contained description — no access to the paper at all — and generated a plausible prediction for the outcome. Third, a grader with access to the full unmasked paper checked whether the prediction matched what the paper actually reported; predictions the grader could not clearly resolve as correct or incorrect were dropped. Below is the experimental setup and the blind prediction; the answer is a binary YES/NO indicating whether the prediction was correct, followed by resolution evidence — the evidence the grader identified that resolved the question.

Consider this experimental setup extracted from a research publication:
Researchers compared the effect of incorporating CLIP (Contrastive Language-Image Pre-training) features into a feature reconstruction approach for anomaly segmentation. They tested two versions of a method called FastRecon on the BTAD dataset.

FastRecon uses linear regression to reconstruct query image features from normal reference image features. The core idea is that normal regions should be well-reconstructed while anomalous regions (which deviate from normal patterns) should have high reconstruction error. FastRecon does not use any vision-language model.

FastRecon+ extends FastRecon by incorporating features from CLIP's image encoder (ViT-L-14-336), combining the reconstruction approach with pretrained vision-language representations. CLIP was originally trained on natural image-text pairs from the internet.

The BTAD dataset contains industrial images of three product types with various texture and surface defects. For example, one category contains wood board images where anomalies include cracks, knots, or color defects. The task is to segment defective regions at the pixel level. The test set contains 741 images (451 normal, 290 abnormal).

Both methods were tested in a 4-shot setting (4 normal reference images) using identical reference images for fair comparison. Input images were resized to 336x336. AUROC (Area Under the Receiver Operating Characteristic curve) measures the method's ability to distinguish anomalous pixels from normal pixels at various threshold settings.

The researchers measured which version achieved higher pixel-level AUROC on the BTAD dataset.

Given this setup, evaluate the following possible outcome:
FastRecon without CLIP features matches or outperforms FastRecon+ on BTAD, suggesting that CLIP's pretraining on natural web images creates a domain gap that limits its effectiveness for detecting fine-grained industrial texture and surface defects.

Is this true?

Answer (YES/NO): NO